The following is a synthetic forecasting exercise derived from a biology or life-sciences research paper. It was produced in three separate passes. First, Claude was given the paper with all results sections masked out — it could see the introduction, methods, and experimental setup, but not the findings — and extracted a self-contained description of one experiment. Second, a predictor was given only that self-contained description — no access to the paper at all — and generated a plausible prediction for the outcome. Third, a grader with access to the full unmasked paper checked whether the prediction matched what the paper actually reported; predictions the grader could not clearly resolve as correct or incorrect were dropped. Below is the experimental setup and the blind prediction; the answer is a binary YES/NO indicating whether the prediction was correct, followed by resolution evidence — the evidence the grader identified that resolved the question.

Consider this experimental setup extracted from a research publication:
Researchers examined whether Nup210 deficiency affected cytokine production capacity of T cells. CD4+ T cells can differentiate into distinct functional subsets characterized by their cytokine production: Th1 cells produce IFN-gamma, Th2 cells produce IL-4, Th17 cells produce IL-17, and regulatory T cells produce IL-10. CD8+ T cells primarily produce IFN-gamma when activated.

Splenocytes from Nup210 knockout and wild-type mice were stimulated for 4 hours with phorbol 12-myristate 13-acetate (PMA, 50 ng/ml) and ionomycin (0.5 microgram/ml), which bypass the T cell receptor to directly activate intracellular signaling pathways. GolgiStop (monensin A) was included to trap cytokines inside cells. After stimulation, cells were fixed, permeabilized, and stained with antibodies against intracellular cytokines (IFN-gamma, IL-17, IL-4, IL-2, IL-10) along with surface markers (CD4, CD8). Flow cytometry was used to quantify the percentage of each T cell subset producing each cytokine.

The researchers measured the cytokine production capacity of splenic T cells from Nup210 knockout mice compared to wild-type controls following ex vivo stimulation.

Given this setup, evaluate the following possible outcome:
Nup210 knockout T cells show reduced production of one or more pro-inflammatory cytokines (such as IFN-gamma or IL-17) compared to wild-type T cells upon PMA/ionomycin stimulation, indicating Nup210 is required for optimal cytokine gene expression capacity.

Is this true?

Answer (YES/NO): NO